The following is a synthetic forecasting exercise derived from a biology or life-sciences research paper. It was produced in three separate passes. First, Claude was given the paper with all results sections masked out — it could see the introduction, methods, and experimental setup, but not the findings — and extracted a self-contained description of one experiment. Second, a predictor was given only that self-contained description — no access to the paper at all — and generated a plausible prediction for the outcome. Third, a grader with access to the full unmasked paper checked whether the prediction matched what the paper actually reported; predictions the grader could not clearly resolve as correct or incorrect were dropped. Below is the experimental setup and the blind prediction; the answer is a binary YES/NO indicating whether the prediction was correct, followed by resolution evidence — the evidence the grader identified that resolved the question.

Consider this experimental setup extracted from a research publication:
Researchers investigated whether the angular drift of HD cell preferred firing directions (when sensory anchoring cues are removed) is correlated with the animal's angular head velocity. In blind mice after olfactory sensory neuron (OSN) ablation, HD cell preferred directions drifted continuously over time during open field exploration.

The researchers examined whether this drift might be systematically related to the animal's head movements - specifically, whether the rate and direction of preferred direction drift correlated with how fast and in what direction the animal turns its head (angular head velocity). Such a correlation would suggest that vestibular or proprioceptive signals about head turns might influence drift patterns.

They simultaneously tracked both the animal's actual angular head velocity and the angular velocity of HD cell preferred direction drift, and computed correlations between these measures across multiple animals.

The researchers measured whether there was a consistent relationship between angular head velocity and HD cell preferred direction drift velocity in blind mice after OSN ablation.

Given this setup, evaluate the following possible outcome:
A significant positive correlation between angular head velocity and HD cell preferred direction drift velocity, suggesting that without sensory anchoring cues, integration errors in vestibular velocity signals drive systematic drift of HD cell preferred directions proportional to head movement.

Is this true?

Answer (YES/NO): NO